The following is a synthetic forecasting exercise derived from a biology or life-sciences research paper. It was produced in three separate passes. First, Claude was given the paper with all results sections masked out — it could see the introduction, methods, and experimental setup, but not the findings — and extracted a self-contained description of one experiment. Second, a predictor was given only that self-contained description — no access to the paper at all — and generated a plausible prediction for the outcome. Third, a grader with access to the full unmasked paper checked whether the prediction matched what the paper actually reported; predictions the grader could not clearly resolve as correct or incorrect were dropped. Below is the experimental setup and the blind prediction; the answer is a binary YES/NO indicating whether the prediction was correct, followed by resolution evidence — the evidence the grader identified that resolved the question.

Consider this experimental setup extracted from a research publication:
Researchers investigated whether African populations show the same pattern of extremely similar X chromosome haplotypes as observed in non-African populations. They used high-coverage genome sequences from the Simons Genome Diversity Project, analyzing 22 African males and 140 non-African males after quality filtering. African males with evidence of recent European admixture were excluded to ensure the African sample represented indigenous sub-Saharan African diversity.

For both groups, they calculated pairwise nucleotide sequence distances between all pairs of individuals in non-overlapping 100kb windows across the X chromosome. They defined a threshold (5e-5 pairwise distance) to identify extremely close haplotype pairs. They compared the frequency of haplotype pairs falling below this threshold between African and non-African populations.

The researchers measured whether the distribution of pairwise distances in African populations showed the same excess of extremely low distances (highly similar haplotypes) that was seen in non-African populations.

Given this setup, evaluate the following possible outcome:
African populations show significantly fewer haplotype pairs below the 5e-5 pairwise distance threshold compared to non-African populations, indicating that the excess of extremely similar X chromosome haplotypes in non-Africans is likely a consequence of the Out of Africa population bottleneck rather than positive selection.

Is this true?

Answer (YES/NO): NO